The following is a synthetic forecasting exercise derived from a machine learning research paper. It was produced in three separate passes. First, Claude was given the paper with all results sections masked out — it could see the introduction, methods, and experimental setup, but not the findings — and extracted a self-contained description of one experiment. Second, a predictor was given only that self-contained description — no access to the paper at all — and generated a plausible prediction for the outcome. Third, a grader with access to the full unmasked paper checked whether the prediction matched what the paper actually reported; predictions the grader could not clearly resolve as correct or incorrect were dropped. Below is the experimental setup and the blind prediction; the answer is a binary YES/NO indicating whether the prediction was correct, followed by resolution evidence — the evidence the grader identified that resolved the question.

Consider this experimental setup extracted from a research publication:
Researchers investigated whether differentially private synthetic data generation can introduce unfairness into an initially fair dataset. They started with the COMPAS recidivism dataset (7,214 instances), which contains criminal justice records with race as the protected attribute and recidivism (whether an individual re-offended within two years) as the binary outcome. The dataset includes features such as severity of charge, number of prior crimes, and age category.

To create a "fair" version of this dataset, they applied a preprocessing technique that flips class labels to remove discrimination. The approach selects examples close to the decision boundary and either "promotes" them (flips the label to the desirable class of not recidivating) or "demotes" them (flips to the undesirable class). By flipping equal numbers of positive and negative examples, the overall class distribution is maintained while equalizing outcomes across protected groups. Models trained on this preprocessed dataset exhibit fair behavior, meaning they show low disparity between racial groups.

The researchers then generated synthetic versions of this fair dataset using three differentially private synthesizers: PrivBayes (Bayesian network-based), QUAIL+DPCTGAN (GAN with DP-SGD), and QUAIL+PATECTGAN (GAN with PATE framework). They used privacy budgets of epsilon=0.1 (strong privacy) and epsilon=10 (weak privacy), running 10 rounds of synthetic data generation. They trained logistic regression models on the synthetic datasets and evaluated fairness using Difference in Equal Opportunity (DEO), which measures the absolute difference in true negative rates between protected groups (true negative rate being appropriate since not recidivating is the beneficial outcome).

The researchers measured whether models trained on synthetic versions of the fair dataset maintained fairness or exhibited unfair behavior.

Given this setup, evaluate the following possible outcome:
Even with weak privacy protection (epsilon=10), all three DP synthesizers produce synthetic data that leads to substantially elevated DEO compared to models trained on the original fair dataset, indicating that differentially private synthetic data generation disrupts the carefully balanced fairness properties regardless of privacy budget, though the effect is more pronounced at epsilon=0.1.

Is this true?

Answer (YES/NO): NO